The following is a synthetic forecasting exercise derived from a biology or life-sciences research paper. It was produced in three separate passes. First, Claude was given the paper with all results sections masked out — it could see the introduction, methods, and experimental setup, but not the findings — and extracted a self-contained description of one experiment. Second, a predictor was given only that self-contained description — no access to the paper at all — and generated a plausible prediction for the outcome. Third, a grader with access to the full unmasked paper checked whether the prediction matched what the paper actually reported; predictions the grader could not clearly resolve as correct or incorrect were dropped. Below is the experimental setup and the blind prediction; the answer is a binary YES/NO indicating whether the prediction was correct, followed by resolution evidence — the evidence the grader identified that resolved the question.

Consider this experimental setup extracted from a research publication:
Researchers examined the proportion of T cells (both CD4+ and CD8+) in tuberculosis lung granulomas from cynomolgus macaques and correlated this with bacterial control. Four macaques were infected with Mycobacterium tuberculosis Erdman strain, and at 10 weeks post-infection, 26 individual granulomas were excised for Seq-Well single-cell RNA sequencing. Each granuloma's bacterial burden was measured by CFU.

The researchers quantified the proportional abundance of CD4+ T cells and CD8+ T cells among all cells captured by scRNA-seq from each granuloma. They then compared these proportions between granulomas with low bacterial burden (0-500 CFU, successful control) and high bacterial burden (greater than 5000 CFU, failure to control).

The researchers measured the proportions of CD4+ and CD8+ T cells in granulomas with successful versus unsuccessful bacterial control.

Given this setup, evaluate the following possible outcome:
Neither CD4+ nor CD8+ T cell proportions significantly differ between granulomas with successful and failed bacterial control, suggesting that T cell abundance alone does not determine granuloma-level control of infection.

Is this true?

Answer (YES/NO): NO